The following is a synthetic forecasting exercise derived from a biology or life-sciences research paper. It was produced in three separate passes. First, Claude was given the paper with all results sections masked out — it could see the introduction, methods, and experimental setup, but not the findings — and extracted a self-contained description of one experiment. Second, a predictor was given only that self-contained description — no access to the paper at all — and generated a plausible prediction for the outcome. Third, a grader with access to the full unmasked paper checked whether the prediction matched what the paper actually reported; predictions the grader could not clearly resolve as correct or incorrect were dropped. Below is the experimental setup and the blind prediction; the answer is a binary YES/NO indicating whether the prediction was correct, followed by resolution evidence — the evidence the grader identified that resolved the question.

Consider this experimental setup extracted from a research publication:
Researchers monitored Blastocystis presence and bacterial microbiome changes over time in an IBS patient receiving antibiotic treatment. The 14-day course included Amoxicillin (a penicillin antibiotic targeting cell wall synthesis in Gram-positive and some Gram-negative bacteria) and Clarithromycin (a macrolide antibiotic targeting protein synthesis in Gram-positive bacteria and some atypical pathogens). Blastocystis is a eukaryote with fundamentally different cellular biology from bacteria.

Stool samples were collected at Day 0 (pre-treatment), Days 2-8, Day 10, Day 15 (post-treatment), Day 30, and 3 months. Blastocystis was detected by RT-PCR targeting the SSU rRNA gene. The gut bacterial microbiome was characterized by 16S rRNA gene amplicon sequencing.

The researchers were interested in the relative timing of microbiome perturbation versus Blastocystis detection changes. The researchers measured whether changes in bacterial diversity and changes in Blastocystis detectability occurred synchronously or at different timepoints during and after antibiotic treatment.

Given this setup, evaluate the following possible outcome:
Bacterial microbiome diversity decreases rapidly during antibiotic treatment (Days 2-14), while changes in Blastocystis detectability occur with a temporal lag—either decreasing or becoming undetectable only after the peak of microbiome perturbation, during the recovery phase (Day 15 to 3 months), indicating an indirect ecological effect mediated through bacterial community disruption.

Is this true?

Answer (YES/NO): NO